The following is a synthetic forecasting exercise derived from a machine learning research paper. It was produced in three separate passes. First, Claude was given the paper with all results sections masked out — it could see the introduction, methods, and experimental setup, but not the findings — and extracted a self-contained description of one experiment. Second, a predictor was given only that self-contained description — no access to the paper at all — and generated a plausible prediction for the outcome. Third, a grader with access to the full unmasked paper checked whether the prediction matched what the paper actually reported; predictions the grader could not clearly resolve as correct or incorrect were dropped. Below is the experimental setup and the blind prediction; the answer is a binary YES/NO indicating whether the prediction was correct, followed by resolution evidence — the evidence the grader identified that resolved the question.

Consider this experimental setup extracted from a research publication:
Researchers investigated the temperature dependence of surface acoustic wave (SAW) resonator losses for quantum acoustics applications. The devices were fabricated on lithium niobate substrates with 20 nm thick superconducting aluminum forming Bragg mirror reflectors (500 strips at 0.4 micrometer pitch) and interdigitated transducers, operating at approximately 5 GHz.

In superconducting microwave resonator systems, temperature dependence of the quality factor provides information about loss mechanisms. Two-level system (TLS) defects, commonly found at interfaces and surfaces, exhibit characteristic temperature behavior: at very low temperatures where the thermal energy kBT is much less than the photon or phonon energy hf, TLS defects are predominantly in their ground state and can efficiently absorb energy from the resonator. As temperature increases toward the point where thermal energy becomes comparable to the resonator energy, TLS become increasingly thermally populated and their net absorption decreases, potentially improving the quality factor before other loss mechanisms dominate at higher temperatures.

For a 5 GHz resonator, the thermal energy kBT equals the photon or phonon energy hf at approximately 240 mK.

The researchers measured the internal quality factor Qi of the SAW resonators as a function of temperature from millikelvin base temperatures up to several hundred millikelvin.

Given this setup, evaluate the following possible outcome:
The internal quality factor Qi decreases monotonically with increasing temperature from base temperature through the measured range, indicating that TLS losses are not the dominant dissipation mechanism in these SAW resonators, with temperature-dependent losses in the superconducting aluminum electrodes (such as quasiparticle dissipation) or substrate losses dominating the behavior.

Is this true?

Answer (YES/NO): NO